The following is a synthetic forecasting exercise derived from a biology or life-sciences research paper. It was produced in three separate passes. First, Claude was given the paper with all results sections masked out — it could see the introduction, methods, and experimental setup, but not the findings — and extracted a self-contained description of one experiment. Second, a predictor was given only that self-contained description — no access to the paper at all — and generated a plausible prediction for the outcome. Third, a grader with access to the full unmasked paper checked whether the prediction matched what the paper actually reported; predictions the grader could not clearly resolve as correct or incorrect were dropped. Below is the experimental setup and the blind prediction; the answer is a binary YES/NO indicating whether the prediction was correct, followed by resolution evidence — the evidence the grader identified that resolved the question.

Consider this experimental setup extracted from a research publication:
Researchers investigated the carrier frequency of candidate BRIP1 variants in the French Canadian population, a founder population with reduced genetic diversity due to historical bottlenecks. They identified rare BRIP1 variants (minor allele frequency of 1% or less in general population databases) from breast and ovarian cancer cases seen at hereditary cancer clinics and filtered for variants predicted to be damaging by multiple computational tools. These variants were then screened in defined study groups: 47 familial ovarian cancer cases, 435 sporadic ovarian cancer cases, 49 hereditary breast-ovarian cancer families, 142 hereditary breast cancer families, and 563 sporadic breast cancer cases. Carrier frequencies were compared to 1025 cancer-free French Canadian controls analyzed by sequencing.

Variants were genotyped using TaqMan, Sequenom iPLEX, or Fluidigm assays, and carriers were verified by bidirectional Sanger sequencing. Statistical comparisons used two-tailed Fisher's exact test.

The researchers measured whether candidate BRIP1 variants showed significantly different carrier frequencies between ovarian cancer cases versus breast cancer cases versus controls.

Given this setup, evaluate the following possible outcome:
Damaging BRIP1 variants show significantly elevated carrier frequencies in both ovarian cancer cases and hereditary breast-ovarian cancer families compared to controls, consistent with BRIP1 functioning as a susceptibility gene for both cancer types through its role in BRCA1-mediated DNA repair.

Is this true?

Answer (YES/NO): NO